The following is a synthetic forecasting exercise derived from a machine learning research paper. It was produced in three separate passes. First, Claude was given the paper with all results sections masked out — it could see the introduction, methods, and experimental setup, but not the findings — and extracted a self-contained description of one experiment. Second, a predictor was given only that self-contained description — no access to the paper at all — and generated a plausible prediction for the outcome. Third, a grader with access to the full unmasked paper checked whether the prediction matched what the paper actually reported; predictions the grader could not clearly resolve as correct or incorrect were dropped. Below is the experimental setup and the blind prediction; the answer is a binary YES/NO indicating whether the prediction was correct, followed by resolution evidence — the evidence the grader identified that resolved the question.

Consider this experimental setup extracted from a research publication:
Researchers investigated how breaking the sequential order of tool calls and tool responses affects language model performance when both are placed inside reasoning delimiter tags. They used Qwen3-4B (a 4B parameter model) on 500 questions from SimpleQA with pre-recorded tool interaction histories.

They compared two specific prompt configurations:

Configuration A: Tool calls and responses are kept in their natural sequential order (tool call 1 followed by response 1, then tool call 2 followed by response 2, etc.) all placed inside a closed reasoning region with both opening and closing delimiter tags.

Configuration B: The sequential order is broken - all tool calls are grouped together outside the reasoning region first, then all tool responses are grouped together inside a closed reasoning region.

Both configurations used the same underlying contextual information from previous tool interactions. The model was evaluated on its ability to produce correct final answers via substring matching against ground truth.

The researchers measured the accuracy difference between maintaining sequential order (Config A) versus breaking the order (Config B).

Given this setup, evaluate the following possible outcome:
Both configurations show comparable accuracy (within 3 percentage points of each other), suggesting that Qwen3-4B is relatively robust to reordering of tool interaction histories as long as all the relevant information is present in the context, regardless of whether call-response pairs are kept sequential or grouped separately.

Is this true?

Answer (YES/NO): NO